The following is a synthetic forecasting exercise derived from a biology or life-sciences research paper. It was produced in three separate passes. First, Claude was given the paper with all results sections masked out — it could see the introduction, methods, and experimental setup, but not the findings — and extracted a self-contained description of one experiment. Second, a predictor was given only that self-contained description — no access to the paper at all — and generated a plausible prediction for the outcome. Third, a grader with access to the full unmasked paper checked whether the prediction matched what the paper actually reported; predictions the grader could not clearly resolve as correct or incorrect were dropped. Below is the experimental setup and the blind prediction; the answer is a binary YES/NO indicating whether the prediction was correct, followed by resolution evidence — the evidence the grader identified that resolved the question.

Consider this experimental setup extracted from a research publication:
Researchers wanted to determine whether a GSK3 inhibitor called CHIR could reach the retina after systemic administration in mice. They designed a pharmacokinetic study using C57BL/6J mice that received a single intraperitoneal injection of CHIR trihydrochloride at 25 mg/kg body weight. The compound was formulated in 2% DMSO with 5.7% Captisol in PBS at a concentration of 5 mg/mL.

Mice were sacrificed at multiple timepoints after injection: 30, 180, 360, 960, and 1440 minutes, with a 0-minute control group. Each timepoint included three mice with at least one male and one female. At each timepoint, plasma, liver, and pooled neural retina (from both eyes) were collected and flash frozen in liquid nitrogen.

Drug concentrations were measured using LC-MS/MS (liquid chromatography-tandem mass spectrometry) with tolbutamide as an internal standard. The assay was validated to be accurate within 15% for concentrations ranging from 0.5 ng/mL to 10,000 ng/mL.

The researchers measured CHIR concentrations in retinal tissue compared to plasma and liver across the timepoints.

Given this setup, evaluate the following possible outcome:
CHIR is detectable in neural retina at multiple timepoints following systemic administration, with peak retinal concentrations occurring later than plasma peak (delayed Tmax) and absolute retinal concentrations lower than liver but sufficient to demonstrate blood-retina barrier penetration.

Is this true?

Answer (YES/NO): NO